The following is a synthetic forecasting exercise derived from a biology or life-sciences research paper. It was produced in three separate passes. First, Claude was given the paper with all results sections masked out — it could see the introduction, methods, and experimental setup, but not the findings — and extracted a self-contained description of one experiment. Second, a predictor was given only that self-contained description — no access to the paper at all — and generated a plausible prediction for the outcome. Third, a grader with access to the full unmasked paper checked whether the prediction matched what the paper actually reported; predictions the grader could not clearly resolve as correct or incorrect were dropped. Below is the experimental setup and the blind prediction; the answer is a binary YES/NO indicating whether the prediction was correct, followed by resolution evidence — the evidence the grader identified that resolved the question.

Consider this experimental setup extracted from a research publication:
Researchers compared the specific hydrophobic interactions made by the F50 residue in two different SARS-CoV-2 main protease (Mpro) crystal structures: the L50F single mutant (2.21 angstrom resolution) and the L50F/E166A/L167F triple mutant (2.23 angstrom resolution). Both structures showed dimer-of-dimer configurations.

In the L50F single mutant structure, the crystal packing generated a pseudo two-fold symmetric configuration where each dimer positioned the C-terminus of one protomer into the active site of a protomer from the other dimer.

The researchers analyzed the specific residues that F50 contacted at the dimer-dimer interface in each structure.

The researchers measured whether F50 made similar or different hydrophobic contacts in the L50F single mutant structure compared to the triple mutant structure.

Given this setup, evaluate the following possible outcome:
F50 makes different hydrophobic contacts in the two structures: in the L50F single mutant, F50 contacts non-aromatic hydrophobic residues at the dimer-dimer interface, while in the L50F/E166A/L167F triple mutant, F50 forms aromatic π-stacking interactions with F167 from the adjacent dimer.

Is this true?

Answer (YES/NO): NO